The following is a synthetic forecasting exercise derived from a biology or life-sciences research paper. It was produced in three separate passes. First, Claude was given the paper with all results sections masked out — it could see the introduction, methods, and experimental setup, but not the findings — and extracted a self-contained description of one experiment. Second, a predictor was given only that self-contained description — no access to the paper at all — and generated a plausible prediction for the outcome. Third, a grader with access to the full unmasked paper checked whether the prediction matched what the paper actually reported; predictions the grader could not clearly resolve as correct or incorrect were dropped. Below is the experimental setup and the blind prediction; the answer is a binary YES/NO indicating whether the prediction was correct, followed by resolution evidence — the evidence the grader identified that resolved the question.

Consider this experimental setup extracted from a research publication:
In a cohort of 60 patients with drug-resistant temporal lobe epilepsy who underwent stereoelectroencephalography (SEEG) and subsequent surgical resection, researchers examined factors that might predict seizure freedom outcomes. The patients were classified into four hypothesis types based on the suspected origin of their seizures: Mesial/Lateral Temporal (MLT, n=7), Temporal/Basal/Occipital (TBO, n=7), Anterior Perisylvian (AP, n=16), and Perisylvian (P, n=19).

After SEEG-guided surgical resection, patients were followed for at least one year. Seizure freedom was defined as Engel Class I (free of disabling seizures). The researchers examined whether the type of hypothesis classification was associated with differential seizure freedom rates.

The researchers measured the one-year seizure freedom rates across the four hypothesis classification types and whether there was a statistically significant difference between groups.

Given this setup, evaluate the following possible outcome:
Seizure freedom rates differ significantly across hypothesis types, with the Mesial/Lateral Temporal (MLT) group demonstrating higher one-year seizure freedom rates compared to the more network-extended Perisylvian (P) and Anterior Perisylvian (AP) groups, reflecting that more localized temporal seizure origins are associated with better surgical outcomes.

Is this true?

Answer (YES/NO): NO